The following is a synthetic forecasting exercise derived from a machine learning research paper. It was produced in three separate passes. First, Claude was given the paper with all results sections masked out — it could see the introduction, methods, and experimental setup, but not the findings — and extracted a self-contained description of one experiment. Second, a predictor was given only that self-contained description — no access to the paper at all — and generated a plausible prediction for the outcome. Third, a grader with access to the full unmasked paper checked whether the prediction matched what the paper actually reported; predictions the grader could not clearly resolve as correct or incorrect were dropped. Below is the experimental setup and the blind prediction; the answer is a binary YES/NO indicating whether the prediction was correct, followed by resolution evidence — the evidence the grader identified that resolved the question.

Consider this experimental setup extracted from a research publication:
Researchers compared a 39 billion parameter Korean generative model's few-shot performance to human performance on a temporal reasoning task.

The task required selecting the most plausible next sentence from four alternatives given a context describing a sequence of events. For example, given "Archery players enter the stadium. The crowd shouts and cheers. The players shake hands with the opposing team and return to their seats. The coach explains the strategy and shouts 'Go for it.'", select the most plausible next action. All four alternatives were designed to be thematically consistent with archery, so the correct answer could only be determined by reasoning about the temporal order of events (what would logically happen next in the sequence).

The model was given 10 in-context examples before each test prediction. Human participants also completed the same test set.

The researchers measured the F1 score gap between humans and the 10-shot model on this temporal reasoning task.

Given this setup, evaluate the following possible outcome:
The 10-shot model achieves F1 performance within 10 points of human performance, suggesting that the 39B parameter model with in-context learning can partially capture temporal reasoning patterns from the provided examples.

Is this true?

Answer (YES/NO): NO